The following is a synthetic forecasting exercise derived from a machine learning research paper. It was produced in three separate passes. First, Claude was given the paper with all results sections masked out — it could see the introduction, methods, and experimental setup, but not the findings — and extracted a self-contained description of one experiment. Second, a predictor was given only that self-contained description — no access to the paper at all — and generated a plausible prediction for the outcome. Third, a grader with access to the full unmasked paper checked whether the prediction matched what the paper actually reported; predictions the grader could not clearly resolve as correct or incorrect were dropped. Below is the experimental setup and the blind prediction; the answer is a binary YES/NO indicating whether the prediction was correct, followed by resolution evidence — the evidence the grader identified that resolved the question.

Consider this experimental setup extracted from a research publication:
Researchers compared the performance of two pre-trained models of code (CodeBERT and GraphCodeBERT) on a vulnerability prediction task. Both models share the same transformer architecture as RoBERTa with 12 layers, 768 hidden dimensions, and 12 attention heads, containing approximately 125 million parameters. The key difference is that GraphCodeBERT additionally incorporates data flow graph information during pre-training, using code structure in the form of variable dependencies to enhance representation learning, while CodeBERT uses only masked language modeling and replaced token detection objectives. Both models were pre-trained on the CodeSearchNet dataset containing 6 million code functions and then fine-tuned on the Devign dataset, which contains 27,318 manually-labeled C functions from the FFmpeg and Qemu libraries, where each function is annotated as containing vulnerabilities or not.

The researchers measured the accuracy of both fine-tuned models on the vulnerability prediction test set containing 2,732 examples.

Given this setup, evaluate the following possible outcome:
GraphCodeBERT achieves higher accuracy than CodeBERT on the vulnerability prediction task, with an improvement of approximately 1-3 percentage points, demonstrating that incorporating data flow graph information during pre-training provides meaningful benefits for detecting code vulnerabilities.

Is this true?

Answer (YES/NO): NO